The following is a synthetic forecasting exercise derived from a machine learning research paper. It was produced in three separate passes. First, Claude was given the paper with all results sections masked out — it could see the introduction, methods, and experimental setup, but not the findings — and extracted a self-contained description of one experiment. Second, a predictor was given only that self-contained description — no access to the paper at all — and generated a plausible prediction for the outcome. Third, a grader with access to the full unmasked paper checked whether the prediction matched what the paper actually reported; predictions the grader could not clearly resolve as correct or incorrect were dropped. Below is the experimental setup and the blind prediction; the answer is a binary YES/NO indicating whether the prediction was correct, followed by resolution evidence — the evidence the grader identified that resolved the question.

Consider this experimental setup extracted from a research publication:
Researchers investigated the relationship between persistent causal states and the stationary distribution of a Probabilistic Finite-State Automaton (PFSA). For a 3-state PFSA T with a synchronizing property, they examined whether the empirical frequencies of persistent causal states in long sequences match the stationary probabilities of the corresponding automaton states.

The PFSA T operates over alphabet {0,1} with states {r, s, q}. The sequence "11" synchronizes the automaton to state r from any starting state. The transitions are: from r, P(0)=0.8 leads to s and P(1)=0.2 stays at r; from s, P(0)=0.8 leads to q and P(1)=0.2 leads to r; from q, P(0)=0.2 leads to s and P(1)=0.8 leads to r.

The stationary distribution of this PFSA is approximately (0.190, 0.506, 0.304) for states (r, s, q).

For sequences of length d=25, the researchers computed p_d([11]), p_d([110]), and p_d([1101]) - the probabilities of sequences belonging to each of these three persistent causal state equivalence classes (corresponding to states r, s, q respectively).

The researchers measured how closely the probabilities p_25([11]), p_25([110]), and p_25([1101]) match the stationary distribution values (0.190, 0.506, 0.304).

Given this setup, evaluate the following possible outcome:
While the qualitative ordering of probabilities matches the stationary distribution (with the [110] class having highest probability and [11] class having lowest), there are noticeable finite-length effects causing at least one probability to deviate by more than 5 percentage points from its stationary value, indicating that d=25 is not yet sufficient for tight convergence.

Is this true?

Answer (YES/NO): NO